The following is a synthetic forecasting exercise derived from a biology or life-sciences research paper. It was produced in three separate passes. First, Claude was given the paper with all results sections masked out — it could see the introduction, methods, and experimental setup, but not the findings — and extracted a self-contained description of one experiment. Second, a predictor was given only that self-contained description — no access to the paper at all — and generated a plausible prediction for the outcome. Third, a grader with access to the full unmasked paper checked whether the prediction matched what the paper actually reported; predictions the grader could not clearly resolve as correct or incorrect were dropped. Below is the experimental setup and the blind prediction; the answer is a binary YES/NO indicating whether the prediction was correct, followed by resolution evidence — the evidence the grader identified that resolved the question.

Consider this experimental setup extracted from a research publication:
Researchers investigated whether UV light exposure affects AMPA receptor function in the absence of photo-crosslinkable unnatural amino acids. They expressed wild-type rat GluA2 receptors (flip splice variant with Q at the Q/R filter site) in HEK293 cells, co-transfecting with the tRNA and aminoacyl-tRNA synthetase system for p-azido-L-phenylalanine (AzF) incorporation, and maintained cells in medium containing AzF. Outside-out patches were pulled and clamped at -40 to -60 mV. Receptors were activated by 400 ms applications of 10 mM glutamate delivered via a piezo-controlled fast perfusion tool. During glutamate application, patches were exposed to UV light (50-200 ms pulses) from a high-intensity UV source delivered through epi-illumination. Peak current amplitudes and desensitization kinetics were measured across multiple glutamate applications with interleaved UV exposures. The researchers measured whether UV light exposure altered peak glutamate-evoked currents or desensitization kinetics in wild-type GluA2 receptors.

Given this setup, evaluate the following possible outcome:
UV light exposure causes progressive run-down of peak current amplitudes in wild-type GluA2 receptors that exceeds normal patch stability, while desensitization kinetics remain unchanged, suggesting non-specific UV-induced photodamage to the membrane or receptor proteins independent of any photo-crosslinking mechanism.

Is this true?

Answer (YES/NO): NO